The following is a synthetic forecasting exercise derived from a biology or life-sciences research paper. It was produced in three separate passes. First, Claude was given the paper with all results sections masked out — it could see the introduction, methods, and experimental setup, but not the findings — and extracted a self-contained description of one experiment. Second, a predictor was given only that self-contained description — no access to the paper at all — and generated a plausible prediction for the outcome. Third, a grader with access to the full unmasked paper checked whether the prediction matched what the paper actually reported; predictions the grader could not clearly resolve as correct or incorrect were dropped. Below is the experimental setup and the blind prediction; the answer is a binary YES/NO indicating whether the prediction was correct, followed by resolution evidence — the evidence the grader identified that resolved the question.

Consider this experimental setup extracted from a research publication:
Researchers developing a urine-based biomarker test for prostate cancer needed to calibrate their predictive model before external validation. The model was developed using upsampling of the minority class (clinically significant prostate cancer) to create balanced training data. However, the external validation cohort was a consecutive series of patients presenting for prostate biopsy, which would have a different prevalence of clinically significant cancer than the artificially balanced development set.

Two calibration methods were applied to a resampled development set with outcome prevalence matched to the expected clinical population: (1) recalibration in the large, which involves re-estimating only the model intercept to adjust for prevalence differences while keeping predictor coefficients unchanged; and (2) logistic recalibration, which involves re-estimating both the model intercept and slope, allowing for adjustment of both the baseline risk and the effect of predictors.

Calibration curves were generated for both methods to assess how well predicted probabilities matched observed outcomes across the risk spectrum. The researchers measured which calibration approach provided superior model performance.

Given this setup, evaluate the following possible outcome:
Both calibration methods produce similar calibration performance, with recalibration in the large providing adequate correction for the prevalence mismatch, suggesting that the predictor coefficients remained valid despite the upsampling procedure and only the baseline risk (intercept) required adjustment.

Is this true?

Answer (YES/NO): NO